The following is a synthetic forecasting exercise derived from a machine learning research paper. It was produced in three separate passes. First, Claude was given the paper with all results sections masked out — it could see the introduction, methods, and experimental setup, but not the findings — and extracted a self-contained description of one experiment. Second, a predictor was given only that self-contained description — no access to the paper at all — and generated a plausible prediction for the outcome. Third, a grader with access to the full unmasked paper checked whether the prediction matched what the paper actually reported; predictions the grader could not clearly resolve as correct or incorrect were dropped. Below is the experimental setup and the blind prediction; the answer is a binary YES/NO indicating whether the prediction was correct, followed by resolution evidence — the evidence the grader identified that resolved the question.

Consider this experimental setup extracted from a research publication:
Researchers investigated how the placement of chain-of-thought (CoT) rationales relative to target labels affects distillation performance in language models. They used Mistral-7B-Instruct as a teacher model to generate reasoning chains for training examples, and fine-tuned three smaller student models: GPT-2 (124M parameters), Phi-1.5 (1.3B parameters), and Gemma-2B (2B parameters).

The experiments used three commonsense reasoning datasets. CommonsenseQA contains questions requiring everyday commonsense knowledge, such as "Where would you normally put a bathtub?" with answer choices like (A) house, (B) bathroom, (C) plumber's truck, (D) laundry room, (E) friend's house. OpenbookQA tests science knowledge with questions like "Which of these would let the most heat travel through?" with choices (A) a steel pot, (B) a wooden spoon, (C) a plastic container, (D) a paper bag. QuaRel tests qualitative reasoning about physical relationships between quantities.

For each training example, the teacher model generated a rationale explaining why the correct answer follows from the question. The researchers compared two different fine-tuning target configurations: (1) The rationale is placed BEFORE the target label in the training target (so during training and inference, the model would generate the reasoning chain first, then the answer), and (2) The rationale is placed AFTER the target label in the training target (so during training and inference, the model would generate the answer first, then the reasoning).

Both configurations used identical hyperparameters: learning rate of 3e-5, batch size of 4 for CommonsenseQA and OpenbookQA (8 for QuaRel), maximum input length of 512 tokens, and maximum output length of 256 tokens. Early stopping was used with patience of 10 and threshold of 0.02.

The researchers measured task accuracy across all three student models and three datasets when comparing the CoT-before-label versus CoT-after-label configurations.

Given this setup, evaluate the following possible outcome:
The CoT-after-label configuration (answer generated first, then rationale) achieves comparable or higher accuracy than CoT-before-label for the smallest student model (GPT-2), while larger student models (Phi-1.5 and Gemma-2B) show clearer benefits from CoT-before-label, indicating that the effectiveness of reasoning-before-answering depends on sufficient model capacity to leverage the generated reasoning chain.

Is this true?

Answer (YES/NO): NO